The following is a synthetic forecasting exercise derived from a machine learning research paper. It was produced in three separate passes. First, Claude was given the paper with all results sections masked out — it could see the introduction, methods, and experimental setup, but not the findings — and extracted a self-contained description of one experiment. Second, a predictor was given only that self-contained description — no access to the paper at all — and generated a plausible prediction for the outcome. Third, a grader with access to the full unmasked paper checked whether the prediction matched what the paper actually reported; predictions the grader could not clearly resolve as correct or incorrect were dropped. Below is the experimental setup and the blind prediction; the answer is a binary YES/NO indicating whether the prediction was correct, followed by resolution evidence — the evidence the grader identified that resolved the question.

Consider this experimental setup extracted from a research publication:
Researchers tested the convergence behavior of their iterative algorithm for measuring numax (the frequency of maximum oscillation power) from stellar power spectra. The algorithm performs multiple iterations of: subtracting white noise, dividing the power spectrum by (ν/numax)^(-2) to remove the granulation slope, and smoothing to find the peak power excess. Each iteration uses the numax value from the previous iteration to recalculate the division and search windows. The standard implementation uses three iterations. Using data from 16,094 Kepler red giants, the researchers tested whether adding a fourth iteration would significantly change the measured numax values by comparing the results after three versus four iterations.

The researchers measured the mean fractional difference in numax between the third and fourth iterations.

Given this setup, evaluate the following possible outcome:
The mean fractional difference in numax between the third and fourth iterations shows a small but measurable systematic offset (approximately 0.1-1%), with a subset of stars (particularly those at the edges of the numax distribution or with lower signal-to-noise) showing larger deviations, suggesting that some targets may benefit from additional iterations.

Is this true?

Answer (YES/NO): NO